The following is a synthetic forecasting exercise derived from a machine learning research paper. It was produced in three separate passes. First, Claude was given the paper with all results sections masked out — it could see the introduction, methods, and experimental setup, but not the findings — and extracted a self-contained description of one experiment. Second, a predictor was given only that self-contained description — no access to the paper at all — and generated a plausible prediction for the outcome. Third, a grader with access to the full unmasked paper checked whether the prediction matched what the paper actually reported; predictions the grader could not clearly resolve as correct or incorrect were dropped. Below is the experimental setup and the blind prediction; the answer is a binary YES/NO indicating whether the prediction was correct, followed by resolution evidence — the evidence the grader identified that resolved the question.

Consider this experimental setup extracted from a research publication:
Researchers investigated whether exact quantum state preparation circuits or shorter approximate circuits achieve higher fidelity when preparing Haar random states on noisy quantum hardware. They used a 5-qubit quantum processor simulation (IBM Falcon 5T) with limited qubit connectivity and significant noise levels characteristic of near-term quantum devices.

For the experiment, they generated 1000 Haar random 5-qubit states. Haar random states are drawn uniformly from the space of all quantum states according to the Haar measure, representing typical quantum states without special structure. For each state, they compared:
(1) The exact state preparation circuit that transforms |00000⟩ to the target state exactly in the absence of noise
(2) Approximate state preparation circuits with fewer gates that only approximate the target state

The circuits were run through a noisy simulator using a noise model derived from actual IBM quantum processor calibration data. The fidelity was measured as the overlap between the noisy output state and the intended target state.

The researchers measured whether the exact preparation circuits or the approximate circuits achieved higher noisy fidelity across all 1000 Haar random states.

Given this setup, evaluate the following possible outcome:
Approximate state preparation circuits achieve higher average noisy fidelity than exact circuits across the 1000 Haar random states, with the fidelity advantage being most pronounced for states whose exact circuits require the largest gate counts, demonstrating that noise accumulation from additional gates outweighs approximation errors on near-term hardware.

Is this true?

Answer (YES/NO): YES